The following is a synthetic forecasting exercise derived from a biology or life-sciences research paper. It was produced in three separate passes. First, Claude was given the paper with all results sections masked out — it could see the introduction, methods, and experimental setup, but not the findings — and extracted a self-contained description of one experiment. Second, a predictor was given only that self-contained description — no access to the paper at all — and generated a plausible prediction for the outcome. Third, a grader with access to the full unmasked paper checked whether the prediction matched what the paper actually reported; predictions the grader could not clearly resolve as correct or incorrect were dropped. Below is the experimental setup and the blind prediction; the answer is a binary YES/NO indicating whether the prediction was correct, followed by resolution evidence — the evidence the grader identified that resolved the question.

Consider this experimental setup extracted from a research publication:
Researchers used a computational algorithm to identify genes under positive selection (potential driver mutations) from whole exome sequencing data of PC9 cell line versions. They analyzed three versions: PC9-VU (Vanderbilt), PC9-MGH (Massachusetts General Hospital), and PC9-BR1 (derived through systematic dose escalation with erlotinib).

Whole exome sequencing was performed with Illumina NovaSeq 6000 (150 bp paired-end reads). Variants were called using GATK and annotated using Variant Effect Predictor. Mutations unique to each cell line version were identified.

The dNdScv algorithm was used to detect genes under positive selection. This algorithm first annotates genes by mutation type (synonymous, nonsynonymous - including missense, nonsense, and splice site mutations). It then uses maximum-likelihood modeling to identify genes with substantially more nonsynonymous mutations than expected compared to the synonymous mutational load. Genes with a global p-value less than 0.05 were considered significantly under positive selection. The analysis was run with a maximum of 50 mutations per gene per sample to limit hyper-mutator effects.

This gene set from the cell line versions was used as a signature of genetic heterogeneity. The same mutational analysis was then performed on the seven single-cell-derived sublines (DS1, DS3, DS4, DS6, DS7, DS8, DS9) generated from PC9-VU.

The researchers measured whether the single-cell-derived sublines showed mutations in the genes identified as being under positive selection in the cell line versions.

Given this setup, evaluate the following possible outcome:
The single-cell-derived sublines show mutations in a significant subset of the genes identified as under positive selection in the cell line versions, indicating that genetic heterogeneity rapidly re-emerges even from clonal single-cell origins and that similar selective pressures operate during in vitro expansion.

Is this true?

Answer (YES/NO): NO